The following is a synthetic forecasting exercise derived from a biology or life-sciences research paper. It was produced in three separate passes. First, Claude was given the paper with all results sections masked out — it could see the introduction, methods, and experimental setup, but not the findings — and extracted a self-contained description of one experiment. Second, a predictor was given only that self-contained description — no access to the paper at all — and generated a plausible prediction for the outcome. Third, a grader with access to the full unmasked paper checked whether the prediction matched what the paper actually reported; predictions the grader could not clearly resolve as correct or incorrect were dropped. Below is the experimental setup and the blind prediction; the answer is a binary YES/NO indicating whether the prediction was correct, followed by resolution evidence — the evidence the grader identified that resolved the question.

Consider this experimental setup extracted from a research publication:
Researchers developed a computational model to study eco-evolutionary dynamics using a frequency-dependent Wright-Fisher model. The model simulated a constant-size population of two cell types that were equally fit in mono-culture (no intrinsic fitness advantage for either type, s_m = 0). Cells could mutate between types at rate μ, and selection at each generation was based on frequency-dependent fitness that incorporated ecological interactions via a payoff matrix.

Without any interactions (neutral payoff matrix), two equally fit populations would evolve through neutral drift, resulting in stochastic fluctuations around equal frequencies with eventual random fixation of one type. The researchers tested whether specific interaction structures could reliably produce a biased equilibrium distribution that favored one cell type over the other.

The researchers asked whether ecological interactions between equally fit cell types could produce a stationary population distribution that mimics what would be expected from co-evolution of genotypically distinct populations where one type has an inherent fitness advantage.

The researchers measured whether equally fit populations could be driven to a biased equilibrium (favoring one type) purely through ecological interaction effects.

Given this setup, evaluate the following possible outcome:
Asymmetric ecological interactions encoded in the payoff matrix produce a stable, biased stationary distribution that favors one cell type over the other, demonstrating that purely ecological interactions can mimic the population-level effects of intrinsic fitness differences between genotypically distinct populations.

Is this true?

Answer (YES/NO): YES